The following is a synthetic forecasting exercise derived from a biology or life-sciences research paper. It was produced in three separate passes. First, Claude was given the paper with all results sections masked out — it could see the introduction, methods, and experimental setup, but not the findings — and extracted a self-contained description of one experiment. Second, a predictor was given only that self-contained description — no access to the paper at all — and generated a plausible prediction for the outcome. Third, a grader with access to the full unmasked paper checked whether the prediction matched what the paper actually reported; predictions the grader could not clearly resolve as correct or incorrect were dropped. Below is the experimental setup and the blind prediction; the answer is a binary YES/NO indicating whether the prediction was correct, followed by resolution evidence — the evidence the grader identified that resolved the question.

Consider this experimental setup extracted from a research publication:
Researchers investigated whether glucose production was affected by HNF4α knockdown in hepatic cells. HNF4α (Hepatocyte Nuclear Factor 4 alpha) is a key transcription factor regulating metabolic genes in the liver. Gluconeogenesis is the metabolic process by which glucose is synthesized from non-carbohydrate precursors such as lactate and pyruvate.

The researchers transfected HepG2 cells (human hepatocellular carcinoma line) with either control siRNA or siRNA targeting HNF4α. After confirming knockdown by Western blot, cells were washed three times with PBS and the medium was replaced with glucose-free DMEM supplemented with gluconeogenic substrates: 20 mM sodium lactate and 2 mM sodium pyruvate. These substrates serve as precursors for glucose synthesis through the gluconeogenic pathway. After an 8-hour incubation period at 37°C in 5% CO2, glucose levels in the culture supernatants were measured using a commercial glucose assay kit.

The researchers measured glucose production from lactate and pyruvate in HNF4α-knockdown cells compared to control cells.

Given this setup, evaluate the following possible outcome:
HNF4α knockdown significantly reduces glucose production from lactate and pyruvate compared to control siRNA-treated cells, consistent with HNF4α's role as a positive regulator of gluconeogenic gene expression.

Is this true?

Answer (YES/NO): YES